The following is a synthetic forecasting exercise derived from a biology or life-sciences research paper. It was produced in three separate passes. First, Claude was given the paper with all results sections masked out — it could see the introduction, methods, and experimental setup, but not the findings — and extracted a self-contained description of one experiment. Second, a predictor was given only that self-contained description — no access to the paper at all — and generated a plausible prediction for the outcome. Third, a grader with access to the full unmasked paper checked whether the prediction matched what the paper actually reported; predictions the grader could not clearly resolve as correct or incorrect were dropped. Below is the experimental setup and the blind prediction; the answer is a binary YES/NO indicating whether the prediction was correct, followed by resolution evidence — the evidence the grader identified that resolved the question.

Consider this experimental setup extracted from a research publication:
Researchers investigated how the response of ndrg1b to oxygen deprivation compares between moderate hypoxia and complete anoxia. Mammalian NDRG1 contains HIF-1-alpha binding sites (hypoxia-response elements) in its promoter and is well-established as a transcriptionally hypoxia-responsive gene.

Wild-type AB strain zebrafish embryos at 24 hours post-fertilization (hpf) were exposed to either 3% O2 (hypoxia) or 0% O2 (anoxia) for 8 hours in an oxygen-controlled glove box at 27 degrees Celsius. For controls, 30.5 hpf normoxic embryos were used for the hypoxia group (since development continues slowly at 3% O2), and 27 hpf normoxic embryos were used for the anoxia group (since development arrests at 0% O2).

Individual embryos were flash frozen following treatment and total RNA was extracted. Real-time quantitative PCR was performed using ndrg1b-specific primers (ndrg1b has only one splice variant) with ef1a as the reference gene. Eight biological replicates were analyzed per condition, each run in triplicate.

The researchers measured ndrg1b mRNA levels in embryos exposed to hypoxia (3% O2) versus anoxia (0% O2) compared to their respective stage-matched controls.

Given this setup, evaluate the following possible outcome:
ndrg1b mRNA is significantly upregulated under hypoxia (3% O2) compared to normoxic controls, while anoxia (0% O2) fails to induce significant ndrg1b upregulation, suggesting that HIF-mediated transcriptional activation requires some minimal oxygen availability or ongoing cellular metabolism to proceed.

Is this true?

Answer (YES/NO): NO